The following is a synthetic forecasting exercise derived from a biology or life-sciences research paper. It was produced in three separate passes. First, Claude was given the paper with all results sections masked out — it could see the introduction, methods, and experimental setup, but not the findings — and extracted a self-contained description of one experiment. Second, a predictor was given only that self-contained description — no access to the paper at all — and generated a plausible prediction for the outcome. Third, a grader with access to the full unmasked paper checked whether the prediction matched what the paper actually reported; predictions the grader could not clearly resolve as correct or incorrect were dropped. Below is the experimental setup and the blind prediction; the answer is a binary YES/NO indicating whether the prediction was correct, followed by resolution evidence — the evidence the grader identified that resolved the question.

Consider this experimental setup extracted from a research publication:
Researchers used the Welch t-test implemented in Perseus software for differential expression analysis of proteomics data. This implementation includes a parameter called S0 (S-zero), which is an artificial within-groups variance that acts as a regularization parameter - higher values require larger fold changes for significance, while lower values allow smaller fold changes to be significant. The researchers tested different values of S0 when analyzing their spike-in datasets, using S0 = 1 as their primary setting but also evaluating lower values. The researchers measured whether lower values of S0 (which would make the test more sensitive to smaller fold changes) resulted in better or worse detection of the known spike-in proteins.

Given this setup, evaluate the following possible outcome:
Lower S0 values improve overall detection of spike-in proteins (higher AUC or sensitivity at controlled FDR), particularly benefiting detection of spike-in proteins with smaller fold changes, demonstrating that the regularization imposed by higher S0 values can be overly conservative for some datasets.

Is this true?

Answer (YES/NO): NO